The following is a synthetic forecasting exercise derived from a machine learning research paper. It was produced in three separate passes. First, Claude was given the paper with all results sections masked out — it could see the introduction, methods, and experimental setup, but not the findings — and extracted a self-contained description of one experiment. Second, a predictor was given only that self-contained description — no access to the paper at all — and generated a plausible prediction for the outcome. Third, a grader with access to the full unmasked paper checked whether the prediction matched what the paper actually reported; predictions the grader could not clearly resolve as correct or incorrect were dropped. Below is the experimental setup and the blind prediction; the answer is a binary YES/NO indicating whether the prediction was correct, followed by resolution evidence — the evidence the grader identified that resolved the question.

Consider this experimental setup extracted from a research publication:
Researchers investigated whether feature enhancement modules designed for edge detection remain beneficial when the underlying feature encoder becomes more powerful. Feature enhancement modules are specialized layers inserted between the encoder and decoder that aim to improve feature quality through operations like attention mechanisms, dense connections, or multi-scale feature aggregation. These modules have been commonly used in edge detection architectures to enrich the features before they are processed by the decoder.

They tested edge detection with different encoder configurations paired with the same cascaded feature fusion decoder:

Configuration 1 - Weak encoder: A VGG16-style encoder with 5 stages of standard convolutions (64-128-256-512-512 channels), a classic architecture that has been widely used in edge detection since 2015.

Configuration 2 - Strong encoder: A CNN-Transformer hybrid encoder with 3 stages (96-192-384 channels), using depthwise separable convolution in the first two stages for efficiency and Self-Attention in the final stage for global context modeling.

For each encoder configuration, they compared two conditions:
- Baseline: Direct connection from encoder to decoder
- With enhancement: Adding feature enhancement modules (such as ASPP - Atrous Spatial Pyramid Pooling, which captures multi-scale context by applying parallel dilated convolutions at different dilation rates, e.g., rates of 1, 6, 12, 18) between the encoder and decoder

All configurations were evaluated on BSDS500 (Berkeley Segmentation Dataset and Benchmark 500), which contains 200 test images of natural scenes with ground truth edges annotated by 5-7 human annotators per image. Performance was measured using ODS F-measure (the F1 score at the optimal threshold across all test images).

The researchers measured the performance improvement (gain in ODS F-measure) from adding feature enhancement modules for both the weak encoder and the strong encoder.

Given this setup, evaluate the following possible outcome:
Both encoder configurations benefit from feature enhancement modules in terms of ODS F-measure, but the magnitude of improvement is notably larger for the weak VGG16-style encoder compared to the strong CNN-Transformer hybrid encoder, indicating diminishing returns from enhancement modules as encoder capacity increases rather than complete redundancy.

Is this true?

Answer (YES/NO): NO